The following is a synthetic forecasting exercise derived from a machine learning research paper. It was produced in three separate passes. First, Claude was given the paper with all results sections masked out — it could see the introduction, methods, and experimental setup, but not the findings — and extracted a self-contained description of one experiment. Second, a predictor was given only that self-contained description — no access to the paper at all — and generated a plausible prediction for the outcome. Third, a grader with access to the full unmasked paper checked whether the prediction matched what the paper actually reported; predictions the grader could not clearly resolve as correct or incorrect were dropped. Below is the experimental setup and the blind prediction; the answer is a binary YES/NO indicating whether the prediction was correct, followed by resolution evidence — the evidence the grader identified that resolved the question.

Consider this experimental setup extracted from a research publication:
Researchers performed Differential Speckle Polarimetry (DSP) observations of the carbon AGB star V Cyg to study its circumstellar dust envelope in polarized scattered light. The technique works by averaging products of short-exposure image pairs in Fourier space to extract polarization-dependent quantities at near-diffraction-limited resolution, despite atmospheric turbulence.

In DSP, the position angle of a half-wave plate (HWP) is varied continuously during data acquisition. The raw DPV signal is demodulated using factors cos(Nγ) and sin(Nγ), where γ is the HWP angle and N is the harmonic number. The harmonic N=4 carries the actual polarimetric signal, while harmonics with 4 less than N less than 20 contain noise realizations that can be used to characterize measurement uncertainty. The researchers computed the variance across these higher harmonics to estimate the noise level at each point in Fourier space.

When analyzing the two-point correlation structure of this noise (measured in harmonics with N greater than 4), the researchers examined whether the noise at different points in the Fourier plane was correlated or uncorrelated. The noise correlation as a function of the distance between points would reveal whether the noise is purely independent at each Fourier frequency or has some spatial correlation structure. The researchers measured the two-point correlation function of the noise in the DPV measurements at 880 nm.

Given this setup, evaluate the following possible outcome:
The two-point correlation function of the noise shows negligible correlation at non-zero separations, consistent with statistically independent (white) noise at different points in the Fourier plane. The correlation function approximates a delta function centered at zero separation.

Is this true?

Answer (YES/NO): NO